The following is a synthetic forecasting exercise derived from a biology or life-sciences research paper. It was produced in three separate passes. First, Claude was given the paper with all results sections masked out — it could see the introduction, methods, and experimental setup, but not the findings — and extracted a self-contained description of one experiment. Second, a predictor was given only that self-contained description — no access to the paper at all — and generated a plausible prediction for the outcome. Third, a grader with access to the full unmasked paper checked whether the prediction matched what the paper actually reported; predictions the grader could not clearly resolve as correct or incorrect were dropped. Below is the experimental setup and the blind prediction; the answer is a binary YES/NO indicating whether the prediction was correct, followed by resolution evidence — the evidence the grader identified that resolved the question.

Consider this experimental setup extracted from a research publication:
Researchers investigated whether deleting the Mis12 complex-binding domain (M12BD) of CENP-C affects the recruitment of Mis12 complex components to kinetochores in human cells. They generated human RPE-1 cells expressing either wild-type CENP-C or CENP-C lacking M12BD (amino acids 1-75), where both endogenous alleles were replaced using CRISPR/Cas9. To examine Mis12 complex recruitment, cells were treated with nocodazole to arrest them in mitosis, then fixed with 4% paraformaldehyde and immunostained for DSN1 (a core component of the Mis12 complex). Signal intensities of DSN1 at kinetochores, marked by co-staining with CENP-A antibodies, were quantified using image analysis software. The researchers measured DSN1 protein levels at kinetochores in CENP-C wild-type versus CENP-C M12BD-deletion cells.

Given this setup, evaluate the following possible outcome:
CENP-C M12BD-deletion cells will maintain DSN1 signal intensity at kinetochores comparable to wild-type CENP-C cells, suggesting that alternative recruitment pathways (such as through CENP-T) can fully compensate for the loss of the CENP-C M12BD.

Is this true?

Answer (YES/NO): NO